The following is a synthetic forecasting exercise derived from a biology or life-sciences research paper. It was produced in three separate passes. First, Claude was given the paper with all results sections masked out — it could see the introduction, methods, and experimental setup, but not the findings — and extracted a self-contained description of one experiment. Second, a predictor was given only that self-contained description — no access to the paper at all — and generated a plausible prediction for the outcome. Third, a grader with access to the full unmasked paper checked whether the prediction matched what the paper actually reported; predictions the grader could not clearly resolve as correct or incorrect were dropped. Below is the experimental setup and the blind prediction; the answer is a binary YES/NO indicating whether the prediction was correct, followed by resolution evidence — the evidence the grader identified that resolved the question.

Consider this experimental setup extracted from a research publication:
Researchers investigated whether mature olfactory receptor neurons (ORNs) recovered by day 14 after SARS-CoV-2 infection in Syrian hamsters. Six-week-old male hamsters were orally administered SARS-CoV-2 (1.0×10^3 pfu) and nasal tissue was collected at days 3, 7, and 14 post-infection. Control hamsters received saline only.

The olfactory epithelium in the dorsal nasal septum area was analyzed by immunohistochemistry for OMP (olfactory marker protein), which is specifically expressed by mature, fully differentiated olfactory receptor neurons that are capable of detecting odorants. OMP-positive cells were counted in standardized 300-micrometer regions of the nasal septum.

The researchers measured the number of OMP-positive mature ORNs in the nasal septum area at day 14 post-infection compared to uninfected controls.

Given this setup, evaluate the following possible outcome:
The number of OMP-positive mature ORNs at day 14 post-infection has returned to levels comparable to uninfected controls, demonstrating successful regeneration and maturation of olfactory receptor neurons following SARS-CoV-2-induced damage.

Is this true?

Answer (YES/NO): NO